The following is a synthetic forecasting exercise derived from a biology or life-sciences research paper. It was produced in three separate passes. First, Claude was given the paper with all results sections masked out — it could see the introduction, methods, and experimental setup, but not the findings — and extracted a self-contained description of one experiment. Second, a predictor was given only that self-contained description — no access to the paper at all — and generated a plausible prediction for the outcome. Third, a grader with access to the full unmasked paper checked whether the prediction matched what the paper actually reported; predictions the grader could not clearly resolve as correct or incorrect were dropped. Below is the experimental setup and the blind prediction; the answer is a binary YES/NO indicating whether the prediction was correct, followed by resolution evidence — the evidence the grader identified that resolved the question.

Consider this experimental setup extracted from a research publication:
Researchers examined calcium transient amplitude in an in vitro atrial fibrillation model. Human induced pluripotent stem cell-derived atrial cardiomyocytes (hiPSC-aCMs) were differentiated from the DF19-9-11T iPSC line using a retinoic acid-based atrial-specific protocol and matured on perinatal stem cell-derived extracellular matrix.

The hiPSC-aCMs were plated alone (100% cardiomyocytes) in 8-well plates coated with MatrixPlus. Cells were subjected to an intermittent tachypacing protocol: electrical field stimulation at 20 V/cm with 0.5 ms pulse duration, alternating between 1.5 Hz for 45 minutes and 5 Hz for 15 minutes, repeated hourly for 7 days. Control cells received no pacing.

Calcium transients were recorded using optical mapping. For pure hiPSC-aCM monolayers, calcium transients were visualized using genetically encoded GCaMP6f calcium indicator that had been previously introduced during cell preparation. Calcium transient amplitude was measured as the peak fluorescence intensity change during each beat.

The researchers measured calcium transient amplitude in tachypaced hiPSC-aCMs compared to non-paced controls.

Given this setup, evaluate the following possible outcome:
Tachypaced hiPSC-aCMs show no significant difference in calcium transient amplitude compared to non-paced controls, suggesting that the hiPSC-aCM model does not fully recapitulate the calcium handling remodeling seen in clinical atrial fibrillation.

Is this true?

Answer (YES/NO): NO